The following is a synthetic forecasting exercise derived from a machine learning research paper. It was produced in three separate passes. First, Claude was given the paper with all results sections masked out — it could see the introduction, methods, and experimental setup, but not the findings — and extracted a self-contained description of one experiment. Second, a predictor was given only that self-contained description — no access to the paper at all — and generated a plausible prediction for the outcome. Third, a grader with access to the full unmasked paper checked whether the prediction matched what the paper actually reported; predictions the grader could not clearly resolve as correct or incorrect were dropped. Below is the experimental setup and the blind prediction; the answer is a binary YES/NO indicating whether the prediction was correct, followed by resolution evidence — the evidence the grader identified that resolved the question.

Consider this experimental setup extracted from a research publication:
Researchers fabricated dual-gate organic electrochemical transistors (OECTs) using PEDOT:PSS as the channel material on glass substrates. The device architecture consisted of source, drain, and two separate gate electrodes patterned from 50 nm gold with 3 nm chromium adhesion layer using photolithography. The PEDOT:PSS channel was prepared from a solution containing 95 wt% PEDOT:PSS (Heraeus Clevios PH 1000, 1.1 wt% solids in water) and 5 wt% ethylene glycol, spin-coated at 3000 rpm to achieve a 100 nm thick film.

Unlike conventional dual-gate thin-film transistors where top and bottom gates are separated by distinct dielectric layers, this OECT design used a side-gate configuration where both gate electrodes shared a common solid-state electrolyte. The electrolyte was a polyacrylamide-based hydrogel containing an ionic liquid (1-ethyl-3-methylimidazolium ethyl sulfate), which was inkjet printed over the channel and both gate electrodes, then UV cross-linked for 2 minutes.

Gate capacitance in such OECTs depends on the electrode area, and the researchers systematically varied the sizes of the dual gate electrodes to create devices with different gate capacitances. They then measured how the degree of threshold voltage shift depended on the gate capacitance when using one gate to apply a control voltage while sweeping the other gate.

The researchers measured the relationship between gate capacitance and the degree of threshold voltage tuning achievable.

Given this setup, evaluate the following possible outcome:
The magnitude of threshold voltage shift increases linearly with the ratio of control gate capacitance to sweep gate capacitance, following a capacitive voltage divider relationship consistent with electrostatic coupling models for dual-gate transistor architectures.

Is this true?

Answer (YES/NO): YES